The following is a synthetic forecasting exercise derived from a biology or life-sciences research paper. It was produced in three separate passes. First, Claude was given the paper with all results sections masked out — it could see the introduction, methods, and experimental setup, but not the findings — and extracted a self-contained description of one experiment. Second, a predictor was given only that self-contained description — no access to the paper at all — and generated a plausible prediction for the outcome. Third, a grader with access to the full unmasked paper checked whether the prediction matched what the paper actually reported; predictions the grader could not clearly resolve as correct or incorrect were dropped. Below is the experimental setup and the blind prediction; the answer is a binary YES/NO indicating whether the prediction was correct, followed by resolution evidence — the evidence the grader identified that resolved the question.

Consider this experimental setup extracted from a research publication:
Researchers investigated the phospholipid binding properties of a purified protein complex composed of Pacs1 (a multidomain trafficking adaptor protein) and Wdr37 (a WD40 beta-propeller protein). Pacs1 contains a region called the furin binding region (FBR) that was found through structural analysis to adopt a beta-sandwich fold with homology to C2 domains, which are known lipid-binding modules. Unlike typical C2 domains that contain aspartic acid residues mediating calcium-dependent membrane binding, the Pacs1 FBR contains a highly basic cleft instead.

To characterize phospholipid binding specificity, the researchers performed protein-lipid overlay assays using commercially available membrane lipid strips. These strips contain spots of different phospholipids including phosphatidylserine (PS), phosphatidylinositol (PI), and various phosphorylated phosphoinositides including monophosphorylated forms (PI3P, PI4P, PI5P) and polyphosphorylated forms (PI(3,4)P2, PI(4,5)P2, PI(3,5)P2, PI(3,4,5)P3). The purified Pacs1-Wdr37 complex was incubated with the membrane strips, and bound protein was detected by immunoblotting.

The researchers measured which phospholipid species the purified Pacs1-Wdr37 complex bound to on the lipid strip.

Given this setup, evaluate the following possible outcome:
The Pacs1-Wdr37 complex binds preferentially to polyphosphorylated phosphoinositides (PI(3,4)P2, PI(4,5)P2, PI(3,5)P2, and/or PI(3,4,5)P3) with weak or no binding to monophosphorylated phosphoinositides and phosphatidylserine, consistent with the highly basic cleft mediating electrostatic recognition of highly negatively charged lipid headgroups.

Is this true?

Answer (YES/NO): NO